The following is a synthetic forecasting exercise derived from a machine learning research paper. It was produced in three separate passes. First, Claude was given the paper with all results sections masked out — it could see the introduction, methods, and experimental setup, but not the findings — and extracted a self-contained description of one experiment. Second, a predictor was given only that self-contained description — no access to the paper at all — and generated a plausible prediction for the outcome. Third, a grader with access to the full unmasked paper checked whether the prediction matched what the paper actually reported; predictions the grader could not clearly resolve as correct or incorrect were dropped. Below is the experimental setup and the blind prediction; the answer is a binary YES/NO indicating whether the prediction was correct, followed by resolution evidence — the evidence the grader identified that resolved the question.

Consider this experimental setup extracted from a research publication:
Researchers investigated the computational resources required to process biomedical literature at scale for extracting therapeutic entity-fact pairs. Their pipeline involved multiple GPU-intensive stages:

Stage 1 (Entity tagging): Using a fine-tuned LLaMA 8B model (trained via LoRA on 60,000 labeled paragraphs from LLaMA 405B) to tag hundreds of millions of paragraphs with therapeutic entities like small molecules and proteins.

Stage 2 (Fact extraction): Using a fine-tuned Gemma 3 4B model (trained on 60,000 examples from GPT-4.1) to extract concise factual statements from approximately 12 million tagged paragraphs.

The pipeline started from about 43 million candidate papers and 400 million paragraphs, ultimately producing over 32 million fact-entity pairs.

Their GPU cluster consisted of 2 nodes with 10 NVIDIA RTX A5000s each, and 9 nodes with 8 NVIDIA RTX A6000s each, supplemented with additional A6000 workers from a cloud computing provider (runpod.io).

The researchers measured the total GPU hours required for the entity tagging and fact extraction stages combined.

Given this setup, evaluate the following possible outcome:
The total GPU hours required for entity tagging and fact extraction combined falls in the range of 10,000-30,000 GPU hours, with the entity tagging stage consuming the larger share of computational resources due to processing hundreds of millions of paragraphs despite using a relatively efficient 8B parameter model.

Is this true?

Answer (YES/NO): NO